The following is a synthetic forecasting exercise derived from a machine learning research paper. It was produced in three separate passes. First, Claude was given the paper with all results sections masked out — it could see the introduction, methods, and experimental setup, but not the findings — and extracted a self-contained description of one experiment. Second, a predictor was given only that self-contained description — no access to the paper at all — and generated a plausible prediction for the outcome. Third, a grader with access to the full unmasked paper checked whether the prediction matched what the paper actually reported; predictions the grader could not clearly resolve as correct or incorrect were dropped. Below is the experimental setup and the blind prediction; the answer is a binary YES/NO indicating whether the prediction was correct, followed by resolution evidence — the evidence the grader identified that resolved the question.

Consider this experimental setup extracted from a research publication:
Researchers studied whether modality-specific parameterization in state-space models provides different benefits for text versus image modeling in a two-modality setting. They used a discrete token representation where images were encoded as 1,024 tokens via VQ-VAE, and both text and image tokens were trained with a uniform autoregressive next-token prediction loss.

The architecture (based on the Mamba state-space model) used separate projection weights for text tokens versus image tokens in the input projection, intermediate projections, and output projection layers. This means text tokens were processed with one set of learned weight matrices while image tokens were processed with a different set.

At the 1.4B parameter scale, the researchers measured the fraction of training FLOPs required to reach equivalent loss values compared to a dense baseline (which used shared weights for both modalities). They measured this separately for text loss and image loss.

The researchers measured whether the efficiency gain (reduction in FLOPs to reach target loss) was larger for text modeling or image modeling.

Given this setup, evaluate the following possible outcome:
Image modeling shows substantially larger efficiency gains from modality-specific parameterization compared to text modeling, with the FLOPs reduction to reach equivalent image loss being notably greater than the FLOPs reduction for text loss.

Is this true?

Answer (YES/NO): YES